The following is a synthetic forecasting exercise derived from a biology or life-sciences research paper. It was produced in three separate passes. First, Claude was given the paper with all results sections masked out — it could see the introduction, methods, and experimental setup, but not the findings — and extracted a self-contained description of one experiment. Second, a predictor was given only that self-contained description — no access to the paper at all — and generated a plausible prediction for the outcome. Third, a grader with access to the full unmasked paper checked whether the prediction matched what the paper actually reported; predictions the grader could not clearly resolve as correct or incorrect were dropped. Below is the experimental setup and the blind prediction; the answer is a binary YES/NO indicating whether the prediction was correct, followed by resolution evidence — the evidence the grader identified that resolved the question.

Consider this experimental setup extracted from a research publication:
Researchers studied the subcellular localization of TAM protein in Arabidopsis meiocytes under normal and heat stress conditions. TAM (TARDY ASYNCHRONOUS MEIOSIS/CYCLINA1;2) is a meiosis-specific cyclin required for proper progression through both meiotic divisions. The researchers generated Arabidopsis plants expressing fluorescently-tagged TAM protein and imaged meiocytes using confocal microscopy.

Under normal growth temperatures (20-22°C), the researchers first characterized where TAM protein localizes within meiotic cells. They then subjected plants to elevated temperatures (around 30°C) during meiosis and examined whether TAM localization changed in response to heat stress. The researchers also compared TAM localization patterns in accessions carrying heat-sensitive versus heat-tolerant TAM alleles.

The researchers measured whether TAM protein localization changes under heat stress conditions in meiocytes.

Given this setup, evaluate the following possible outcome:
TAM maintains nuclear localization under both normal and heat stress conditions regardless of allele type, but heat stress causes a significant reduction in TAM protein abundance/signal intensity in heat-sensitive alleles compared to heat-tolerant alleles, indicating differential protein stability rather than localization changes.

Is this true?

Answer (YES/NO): NO